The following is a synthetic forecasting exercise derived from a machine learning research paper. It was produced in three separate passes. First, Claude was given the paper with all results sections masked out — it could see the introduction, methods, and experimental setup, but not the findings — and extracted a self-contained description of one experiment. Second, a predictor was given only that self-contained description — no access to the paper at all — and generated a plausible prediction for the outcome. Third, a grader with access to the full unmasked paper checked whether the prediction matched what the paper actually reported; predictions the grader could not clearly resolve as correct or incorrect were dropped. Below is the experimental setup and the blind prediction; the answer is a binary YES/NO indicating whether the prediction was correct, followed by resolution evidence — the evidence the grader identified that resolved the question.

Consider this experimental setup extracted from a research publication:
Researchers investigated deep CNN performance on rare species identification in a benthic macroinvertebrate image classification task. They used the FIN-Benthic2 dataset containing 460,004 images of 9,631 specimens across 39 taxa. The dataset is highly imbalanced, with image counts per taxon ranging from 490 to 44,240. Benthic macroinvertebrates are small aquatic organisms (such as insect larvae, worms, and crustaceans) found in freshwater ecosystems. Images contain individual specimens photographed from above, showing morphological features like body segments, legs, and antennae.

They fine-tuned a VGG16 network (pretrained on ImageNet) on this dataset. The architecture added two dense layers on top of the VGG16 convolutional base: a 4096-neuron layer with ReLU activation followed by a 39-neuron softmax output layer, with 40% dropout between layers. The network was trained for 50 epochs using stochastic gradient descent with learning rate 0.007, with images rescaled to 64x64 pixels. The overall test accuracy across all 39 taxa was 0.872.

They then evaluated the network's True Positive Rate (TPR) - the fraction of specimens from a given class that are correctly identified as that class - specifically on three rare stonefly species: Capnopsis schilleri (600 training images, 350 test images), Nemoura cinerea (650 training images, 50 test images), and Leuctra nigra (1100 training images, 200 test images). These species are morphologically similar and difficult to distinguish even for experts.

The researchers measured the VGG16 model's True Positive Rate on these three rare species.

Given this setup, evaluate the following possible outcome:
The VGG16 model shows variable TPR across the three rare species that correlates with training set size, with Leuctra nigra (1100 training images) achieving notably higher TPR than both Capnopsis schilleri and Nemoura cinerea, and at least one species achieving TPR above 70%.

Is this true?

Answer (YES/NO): NO